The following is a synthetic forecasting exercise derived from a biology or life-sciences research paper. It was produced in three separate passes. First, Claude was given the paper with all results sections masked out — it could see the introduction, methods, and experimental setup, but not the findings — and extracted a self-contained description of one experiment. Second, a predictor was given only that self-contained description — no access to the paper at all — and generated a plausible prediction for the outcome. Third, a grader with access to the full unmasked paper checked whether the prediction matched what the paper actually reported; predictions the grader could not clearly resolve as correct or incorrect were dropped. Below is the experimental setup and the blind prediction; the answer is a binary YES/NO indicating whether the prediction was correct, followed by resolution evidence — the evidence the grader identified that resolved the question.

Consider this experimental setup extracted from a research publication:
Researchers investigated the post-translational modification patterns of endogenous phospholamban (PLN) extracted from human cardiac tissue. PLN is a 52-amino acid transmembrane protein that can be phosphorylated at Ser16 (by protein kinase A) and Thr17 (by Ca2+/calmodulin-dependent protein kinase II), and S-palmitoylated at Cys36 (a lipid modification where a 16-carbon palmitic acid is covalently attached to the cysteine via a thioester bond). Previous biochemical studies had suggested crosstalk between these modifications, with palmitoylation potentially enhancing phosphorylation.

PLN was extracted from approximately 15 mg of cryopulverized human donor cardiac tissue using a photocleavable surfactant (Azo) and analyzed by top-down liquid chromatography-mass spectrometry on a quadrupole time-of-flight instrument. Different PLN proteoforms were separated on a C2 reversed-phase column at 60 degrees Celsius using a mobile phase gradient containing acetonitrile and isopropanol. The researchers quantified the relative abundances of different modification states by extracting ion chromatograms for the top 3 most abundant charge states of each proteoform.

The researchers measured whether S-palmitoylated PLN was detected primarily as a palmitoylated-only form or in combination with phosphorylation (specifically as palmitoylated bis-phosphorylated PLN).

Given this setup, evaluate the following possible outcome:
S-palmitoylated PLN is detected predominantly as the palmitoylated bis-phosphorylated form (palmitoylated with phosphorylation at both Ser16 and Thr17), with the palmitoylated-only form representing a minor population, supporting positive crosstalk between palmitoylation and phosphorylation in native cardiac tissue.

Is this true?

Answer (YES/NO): YES